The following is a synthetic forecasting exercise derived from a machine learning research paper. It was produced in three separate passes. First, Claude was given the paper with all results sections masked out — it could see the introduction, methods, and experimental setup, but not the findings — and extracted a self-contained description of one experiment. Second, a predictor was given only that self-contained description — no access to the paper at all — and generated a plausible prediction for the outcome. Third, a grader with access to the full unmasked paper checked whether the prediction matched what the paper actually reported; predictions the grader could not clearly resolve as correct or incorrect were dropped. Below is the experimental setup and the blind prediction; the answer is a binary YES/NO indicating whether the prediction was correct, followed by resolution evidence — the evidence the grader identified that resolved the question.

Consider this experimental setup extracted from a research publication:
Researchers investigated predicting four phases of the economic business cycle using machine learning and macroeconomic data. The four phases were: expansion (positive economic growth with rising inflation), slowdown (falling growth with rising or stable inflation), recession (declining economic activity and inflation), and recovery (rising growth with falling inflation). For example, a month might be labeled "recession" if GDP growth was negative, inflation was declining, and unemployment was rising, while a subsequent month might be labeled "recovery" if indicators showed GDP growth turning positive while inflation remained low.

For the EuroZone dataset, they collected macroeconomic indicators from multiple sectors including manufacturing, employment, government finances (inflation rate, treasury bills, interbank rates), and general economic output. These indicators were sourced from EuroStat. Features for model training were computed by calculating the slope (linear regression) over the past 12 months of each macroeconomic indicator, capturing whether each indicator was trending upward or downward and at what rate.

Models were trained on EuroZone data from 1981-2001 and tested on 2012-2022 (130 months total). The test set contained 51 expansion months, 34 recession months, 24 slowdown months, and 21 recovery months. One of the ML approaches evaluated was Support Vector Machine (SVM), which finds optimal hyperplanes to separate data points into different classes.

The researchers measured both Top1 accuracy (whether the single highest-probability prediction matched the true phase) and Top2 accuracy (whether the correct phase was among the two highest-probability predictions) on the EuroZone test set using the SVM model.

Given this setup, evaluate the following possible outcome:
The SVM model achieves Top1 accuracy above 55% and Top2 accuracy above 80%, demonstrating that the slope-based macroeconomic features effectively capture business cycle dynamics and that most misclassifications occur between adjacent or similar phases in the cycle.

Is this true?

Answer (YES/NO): YES